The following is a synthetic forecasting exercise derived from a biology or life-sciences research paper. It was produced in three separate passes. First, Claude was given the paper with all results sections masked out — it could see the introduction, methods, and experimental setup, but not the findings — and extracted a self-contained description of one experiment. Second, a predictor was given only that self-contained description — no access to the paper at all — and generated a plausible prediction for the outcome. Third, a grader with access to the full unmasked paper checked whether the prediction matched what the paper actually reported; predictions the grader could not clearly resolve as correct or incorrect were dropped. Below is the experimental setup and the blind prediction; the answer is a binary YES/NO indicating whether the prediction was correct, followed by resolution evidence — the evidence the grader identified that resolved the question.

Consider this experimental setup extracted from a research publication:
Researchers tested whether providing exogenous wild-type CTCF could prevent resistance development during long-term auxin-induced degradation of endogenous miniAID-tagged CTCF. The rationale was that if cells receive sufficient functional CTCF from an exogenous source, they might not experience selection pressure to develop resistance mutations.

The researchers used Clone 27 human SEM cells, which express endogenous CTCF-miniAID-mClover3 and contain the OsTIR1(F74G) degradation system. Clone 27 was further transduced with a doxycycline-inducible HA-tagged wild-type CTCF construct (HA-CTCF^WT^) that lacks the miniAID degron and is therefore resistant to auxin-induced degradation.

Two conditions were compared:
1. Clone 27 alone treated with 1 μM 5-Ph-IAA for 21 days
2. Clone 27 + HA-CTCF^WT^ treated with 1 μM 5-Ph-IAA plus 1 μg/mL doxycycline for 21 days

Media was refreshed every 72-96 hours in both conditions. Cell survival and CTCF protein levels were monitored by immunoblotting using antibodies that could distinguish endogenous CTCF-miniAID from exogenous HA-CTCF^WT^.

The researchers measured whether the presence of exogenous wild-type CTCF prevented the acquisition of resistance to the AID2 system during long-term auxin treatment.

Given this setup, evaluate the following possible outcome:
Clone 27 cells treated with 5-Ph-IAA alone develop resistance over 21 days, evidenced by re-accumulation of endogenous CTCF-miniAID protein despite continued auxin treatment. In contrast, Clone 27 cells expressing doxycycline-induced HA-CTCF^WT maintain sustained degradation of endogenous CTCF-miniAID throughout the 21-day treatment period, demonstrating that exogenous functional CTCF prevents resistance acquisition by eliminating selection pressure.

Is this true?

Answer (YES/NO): YES